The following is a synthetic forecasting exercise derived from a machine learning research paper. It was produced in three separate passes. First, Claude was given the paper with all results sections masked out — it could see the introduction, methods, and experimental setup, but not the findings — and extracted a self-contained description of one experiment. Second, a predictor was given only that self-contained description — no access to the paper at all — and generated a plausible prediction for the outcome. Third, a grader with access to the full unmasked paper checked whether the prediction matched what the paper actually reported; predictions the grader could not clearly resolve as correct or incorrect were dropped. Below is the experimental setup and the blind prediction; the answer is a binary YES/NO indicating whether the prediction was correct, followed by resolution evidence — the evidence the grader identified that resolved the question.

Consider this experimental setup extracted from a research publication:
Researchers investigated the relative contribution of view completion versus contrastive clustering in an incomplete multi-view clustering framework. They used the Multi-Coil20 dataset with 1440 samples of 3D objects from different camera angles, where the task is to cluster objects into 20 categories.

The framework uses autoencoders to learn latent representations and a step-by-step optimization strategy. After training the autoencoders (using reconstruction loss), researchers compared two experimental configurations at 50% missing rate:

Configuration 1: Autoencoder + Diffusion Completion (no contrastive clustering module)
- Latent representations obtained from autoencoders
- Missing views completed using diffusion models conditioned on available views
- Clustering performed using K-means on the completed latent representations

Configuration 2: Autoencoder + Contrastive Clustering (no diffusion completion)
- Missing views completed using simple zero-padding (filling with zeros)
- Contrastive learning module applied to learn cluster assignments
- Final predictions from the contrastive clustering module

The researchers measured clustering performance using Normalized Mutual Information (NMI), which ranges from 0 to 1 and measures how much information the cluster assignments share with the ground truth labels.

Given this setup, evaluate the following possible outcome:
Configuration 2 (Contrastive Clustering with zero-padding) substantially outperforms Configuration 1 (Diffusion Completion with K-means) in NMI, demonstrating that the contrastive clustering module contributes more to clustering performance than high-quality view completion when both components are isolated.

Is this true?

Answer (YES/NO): NO